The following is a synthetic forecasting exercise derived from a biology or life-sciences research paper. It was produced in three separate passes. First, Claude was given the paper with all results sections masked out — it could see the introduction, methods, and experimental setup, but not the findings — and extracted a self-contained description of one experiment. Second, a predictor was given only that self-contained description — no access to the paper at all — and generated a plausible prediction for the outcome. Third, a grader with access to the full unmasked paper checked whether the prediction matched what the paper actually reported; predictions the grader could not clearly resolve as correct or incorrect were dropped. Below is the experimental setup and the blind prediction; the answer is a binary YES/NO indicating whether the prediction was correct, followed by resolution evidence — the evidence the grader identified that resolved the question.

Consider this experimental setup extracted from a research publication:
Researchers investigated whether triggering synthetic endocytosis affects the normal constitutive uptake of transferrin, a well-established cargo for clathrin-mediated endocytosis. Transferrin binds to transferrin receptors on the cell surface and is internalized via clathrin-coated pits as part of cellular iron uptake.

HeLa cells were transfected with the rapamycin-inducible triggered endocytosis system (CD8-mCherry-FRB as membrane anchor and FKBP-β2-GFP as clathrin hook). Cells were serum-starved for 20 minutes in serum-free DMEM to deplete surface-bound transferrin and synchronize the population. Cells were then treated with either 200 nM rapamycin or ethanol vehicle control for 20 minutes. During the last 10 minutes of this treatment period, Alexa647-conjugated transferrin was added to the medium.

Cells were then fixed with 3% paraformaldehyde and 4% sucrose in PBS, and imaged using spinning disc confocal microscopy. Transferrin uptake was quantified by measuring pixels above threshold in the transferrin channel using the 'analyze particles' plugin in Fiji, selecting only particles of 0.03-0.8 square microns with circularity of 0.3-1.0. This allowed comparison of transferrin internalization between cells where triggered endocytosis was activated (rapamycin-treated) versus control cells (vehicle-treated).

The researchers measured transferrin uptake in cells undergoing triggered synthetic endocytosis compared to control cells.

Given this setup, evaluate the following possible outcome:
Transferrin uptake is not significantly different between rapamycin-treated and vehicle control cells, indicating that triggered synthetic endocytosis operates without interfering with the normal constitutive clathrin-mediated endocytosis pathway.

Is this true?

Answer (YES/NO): YES